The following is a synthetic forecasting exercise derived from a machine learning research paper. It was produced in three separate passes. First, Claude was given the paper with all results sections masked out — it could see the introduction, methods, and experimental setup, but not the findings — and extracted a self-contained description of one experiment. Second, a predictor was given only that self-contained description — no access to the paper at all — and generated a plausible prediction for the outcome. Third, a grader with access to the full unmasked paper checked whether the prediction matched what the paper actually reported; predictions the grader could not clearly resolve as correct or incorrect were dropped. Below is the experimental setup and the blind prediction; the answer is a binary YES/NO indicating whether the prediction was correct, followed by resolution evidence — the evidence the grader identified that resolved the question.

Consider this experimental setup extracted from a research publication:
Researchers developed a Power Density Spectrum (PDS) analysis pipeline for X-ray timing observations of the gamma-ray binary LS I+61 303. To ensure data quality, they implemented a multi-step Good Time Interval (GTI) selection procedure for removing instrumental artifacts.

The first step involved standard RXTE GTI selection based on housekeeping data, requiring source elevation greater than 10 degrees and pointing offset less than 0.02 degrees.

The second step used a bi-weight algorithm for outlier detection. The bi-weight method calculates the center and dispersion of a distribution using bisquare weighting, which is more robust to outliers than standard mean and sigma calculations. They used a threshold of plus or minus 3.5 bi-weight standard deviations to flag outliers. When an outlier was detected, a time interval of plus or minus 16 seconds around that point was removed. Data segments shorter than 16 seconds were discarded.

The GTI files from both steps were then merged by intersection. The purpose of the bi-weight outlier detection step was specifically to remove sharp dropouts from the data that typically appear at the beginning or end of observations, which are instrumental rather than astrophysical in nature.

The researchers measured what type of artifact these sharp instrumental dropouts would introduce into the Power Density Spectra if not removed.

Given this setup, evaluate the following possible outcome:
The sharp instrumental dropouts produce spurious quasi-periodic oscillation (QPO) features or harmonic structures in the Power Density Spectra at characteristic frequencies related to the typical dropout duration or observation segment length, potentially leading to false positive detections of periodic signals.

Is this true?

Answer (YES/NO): NO